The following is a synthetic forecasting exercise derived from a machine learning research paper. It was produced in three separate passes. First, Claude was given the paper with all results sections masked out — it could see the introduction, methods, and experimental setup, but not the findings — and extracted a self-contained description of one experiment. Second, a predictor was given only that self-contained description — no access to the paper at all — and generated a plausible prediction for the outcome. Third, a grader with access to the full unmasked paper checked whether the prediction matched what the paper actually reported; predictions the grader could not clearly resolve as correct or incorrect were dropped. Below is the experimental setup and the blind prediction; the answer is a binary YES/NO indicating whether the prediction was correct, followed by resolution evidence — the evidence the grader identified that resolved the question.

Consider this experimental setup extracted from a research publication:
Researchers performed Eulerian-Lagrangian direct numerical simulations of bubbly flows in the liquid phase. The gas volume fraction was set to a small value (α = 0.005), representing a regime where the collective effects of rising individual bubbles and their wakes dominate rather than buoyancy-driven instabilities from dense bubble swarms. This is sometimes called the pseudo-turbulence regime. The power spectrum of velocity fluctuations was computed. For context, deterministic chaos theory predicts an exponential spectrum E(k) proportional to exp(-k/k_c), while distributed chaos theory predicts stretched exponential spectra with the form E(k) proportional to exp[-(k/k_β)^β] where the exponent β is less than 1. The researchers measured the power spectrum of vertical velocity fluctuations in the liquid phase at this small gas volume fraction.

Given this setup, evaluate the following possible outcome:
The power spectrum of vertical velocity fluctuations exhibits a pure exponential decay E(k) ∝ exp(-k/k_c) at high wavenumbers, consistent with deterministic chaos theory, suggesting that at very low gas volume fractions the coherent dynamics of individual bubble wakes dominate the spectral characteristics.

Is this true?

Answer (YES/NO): NO